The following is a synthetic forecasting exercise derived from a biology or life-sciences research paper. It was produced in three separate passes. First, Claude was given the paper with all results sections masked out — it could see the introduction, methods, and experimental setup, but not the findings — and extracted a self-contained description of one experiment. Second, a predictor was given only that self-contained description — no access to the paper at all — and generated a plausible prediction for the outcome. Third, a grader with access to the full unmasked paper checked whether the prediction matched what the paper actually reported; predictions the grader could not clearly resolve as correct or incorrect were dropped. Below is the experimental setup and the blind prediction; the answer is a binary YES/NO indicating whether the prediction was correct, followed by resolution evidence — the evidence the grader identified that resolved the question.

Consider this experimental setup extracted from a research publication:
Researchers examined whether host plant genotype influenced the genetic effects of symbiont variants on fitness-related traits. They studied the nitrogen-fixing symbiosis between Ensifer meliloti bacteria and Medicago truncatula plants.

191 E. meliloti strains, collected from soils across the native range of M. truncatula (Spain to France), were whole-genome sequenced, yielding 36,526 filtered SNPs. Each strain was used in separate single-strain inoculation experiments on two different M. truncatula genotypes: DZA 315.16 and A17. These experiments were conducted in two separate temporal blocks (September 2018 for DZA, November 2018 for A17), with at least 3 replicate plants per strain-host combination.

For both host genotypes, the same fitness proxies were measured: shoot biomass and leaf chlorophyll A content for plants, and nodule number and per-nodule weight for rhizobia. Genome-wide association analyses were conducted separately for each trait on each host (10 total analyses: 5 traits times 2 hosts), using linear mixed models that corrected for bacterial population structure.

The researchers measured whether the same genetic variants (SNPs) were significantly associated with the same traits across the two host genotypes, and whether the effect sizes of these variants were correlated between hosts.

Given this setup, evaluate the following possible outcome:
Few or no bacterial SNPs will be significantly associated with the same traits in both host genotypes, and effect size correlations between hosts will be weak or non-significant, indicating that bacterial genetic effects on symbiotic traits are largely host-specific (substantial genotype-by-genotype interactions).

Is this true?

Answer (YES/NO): YES